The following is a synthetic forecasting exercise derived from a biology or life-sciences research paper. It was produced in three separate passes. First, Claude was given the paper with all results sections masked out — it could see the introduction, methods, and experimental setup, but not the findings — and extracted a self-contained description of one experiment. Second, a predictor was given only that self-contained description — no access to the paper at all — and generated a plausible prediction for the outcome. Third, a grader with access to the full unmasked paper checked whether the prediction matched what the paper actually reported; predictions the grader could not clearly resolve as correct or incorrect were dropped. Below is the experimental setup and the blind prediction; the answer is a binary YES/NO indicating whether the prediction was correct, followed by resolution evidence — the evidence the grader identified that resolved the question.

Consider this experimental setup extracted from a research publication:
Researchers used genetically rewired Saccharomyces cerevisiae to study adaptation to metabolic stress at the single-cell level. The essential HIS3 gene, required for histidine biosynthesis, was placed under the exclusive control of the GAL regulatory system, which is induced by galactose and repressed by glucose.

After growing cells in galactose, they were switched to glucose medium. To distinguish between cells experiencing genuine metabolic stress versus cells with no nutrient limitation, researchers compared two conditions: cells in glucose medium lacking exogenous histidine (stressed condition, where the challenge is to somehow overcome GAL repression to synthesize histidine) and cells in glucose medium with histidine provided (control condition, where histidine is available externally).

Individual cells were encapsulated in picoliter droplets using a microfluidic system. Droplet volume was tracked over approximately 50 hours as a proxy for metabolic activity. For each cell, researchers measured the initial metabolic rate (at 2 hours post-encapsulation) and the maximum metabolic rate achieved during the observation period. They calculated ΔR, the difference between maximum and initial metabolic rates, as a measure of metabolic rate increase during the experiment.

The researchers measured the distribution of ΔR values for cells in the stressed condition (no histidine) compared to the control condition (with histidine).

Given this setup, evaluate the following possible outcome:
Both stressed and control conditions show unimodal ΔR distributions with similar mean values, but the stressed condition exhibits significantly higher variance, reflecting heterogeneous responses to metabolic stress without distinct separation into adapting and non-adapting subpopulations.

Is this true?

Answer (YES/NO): NO